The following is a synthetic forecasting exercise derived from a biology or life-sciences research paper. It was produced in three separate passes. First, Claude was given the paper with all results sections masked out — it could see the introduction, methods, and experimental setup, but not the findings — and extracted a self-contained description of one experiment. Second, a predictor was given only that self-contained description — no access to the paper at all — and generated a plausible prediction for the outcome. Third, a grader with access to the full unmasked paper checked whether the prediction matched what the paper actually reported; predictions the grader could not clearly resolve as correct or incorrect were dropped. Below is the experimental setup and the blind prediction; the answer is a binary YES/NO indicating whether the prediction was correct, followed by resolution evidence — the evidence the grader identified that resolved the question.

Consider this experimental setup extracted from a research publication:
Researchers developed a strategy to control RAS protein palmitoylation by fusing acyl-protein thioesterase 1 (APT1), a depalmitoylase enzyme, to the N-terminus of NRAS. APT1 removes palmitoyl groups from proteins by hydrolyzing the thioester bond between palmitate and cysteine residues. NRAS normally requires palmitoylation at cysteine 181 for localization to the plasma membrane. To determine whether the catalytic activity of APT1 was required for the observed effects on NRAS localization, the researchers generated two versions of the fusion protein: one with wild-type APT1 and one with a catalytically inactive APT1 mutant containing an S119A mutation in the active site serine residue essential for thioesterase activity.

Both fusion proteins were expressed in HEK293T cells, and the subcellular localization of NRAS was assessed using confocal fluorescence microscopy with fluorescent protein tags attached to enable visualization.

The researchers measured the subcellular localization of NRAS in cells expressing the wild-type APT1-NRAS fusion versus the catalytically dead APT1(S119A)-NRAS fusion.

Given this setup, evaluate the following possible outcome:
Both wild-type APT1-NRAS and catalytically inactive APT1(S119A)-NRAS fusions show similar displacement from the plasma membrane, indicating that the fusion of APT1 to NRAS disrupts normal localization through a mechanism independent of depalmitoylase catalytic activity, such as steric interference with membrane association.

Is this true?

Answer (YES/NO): NO